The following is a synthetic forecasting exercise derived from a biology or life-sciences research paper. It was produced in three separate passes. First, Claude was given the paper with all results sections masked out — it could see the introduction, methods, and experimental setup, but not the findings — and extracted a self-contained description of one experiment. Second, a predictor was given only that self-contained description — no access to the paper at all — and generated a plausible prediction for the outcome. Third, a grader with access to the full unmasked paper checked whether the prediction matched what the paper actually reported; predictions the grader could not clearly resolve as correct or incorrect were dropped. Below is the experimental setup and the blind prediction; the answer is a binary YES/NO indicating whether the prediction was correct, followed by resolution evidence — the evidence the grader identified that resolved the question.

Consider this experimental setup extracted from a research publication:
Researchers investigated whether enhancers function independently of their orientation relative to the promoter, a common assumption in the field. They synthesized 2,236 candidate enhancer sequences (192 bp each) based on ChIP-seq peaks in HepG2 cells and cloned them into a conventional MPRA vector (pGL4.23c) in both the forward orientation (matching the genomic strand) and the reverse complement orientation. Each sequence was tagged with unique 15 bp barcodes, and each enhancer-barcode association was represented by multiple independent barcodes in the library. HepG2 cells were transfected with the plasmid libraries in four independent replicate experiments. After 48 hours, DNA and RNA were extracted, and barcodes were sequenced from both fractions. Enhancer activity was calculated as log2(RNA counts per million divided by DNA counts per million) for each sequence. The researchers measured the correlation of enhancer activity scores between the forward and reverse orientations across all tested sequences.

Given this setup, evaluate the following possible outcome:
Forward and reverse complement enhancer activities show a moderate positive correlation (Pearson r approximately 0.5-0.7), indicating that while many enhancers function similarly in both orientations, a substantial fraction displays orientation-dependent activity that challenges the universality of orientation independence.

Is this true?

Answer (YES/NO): NO